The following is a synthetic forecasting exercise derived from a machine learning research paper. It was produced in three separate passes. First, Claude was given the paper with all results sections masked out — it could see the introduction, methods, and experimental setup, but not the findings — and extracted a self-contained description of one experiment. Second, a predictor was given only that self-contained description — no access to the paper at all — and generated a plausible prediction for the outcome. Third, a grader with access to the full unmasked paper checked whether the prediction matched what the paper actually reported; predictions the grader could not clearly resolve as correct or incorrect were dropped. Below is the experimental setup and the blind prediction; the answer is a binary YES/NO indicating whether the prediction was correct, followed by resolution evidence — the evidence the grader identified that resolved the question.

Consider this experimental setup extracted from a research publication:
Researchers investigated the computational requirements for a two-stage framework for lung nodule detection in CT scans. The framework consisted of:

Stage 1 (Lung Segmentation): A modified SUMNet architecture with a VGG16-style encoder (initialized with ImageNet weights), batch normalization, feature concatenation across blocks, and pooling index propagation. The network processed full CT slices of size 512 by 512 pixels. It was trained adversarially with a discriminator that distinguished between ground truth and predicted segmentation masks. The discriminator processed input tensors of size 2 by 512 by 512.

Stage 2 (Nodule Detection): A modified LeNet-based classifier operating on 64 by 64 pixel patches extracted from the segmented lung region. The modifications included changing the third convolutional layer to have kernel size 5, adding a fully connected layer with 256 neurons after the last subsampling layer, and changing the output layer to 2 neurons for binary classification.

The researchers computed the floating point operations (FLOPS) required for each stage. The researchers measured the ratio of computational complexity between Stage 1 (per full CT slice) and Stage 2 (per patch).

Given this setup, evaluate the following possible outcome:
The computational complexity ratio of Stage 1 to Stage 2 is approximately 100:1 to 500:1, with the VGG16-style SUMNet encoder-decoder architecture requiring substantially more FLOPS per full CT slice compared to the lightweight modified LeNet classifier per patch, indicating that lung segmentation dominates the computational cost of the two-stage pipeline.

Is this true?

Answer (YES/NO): NO